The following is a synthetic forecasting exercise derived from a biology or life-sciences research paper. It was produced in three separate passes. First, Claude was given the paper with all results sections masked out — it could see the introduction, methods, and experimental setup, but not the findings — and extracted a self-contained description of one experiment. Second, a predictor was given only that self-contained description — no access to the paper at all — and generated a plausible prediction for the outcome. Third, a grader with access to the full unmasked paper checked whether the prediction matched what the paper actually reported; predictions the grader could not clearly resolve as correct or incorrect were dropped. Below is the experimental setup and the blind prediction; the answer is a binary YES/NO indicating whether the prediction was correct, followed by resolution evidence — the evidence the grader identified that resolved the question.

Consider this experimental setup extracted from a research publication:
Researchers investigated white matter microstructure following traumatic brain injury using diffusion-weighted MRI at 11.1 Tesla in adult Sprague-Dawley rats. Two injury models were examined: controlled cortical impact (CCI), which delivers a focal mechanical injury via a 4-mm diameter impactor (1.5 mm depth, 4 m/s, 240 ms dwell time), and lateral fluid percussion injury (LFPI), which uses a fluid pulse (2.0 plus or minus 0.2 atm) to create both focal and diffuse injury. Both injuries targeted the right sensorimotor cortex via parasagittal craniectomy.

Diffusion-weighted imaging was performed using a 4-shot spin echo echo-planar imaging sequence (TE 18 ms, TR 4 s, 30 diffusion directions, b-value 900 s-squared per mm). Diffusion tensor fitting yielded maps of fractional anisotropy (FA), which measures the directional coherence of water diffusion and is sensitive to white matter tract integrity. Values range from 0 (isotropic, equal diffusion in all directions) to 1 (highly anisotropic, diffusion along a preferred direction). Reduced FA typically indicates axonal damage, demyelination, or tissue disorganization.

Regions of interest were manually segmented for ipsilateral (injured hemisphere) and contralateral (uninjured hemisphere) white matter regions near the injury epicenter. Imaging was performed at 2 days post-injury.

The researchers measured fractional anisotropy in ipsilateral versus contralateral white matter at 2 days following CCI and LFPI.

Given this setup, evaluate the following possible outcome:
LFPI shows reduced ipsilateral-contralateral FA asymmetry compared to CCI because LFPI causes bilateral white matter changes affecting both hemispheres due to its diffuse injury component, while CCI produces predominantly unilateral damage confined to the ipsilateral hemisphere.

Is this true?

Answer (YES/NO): NO